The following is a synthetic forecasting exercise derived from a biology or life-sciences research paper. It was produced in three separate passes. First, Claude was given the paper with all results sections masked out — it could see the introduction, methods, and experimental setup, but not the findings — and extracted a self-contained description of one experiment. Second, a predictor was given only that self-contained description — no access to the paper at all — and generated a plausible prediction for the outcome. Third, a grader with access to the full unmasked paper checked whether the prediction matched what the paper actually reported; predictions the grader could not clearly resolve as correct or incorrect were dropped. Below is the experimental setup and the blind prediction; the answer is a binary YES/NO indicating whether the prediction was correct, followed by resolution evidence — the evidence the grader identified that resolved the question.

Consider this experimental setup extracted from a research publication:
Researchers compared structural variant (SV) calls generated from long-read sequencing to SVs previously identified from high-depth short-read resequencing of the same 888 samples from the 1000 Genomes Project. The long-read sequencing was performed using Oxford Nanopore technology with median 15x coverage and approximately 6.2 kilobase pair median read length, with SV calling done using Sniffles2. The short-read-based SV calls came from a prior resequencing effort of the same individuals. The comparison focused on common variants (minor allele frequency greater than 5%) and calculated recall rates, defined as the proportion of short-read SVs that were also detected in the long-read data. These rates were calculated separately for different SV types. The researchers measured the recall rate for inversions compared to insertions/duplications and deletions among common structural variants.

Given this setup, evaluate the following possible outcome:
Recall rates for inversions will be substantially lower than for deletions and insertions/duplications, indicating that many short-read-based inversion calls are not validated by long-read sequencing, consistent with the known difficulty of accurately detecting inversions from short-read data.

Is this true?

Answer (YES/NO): YES